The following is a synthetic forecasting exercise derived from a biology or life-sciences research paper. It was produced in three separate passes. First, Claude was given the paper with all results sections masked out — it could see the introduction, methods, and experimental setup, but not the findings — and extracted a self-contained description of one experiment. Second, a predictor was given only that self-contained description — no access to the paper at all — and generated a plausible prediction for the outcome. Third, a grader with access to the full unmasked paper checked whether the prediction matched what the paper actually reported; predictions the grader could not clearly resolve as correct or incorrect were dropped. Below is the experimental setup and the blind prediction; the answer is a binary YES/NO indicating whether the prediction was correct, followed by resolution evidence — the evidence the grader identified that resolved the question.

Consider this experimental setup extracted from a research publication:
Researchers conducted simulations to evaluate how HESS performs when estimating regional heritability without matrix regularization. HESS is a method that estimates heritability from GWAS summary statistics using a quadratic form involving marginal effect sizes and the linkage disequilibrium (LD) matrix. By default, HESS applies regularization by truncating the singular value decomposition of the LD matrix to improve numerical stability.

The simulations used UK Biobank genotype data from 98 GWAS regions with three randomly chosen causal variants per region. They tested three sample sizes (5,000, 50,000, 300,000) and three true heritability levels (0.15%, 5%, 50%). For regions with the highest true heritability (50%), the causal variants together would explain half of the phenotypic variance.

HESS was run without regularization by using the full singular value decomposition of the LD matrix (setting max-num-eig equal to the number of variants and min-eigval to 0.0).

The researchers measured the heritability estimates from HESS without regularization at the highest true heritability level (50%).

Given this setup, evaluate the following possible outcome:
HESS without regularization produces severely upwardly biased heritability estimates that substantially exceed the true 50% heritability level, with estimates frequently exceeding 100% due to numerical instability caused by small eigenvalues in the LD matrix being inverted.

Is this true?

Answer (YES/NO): NO